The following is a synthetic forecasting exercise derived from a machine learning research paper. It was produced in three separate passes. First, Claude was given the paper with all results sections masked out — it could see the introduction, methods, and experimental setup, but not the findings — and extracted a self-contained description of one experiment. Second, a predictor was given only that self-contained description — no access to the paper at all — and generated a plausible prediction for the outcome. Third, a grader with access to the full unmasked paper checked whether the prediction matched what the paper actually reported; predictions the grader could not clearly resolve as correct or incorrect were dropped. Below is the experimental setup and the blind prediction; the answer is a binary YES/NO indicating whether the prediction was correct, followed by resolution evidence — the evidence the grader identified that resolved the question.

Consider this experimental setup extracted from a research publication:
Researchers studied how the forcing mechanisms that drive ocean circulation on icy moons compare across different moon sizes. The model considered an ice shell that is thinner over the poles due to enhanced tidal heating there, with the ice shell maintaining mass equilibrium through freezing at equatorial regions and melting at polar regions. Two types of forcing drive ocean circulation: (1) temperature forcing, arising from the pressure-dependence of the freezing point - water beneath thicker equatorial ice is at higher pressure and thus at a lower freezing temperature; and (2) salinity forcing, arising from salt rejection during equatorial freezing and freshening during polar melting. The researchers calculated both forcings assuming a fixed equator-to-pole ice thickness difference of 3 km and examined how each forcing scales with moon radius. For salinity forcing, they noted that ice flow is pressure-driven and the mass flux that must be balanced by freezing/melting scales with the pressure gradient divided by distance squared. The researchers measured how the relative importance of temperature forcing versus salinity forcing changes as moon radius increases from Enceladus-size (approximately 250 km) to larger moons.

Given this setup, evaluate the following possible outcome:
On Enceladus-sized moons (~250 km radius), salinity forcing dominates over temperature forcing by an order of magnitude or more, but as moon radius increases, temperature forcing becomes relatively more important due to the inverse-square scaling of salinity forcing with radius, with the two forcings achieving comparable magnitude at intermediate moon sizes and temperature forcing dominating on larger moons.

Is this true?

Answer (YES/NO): NO